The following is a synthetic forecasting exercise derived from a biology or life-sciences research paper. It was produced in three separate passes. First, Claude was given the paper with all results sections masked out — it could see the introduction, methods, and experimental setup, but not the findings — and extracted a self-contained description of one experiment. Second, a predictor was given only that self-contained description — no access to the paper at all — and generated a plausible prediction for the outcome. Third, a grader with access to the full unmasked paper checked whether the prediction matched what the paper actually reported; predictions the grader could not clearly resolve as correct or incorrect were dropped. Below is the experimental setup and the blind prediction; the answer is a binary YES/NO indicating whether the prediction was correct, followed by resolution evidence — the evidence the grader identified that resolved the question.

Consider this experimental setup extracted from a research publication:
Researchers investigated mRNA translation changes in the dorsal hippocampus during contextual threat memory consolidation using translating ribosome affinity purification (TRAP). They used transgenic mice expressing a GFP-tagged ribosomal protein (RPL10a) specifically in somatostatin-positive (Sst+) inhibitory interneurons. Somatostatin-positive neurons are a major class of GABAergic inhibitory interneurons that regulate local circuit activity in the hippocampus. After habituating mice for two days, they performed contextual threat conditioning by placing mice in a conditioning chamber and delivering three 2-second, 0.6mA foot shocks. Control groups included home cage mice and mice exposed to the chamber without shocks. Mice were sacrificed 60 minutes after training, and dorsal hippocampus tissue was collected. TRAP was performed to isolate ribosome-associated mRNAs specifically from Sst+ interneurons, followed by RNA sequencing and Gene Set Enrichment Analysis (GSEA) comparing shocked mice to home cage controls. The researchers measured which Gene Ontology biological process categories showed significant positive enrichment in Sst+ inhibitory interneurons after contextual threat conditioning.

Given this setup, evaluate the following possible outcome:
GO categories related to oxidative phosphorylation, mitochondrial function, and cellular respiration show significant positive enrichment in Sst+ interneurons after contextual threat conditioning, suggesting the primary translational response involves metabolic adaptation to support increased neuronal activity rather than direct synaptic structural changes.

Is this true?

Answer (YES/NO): NO